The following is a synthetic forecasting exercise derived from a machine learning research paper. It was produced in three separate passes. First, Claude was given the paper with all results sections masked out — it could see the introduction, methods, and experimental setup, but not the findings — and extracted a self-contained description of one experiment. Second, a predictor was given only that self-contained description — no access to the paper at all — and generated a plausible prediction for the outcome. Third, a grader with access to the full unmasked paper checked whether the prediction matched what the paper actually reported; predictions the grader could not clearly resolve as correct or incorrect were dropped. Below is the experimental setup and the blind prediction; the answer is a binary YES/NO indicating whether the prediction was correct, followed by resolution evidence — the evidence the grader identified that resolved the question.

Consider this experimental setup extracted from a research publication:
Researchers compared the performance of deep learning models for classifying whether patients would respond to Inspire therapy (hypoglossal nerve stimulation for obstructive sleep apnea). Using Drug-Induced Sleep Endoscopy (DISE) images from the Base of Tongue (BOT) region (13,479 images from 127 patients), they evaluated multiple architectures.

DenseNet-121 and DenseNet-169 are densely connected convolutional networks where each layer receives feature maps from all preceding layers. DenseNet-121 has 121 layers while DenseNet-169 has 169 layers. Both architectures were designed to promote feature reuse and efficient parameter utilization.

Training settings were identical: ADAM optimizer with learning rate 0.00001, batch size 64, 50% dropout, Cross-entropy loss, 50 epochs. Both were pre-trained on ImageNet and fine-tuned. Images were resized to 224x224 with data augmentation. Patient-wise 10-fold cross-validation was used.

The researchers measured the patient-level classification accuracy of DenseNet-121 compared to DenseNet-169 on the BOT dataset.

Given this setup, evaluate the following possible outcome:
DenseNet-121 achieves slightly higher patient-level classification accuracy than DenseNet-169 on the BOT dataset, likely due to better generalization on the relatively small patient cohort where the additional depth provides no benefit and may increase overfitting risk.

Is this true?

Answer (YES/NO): YES